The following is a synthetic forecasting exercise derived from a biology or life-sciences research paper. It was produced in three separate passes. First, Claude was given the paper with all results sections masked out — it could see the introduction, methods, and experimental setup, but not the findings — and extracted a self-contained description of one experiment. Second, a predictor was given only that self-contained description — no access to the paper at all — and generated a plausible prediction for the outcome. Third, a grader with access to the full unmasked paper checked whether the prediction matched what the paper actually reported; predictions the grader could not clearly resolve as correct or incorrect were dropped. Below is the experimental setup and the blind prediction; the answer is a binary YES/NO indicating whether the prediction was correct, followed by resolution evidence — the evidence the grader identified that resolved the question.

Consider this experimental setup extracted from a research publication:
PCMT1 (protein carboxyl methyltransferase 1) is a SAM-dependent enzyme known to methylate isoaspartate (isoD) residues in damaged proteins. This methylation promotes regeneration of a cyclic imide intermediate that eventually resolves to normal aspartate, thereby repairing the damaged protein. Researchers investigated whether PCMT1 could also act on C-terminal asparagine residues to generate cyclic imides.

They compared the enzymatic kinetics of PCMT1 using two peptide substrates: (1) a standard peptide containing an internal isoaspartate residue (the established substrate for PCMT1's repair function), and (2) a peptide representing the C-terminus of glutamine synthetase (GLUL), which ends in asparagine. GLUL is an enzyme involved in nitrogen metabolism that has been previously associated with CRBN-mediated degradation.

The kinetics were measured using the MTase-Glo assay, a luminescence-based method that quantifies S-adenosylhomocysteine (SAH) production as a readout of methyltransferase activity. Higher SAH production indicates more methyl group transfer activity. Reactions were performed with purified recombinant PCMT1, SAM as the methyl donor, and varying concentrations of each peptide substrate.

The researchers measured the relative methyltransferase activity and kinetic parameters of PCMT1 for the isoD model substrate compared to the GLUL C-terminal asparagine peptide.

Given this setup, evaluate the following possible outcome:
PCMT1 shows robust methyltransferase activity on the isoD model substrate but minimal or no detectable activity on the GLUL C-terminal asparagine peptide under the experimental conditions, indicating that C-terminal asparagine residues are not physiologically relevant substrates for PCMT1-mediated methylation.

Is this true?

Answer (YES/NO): NO